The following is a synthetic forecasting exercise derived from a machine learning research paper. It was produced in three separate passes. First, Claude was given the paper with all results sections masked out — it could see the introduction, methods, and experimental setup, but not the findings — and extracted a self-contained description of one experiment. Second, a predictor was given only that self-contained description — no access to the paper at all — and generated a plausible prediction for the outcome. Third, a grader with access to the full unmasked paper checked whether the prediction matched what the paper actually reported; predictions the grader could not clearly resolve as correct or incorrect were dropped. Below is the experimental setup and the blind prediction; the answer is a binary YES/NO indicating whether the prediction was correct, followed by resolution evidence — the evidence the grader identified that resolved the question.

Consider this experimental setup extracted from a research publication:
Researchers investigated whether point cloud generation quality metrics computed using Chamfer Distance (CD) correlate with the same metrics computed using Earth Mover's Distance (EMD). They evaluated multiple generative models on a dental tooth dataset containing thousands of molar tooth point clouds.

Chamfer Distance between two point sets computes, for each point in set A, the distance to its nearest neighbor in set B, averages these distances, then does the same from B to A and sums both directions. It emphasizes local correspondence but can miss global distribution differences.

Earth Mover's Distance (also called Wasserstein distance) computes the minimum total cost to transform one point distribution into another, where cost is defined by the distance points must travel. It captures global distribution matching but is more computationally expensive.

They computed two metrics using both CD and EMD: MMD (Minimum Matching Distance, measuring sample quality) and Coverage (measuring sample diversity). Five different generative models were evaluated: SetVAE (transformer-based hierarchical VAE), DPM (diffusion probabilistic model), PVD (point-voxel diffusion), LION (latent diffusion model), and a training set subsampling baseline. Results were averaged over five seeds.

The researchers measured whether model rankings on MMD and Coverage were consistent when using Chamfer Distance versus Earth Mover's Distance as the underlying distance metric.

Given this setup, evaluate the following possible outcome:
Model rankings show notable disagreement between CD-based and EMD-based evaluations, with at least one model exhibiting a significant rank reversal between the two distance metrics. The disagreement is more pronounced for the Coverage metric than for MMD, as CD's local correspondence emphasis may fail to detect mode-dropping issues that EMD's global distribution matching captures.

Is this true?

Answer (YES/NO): NO